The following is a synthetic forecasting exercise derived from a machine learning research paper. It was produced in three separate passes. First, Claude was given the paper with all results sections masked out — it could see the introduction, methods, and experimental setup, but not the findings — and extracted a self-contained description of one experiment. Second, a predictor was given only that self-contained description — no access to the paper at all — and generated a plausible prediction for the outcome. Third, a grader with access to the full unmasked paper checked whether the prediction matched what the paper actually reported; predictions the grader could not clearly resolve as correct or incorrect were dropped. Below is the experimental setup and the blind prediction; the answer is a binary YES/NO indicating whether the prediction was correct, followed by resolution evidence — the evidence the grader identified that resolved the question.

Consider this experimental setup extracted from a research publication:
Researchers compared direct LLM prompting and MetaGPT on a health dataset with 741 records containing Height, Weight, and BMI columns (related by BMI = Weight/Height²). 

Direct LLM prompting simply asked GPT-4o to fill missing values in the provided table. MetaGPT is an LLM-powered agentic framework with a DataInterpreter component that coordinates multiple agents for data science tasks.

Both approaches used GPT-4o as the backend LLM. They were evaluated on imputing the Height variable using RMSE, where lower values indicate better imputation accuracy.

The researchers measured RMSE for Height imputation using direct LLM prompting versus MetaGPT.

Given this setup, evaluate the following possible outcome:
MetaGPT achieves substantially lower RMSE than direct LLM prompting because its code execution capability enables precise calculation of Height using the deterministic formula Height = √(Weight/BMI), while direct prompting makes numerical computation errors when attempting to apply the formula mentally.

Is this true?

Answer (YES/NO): NO